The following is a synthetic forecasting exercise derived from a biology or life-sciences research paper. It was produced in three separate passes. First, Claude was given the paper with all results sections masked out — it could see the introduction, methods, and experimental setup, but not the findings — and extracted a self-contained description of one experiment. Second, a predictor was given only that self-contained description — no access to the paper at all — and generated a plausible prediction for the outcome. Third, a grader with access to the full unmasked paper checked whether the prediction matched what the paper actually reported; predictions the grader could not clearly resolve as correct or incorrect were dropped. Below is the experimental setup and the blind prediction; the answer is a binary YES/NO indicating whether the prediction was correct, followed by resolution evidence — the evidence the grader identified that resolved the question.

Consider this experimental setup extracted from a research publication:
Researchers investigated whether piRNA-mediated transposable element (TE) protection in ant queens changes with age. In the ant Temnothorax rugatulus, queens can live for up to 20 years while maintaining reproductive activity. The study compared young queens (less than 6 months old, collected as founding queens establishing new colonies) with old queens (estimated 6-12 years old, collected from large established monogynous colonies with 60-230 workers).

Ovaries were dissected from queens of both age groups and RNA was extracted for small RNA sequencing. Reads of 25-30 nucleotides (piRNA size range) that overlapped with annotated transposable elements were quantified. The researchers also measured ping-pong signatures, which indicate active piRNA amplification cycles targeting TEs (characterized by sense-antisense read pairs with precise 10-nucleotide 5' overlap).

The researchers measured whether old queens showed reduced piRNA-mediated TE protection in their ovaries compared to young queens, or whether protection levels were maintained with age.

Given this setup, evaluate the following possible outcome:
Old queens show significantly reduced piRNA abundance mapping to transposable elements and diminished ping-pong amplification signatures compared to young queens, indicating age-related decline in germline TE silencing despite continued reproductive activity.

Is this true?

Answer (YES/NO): NO